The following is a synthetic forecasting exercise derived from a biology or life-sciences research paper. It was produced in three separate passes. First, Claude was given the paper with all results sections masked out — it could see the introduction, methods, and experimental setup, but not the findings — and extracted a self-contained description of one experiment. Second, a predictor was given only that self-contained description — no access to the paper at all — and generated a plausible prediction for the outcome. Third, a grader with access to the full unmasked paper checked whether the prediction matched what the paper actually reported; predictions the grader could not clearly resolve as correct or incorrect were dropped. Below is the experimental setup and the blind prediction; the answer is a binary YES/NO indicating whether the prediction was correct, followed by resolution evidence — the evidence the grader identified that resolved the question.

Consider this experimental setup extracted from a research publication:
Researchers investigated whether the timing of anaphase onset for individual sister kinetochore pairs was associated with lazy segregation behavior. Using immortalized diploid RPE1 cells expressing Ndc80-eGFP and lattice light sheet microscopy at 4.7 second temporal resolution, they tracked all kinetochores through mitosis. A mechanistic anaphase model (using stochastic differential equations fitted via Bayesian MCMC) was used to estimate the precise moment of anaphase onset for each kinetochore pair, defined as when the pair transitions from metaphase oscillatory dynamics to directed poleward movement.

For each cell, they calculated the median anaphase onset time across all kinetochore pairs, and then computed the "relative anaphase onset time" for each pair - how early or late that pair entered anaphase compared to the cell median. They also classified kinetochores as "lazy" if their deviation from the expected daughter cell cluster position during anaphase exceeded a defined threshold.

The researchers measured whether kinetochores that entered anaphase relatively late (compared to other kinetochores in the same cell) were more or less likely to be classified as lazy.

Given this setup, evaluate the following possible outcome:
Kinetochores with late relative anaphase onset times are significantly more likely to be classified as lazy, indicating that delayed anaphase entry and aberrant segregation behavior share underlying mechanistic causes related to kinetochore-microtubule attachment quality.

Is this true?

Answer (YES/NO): YES